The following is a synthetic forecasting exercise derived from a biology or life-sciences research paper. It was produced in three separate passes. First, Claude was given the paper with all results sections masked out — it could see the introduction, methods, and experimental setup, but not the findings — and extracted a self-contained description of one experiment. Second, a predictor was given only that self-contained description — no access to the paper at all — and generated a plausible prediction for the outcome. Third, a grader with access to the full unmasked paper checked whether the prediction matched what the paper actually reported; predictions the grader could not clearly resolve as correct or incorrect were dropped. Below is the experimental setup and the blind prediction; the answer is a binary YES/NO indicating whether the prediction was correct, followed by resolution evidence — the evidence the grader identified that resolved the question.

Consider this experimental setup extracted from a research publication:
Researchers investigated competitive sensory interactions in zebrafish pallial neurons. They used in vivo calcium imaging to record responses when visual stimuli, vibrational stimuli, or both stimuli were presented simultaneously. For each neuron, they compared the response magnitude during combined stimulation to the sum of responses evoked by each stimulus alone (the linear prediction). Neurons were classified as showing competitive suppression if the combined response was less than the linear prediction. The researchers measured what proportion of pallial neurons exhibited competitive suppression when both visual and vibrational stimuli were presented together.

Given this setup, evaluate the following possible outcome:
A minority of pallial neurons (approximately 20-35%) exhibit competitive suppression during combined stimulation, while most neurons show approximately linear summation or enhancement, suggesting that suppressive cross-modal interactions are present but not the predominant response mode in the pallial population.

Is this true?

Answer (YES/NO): NO